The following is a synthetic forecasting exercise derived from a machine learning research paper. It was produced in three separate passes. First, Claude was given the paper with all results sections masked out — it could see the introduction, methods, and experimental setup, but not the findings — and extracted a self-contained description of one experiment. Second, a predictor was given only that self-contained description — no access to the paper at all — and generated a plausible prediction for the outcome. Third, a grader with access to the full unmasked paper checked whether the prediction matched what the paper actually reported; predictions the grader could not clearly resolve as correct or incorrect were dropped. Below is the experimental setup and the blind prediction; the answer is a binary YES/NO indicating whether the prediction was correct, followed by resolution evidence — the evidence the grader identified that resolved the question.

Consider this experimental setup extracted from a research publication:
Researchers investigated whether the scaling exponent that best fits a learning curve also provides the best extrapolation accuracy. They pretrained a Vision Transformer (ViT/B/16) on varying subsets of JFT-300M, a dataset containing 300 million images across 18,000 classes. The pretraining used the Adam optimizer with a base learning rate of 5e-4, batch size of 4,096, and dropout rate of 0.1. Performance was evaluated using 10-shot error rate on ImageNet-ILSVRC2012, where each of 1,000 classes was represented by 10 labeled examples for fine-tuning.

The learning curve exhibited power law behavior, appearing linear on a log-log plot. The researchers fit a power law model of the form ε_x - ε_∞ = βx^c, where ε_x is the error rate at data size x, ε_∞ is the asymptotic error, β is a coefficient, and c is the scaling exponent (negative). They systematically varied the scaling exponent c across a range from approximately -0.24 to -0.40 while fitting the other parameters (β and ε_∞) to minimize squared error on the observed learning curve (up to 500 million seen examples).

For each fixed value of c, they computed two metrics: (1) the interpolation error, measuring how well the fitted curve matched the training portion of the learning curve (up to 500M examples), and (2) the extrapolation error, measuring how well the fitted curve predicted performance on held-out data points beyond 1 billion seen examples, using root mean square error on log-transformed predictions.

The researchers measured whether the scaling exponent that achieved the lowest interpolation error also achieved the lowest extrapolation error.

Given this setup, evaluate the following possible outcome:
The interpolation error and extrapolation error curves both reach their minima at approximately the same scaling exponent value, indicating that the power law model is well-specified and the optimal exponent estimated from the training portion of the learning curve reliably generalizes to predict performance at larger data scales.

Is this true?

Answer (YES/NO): NO